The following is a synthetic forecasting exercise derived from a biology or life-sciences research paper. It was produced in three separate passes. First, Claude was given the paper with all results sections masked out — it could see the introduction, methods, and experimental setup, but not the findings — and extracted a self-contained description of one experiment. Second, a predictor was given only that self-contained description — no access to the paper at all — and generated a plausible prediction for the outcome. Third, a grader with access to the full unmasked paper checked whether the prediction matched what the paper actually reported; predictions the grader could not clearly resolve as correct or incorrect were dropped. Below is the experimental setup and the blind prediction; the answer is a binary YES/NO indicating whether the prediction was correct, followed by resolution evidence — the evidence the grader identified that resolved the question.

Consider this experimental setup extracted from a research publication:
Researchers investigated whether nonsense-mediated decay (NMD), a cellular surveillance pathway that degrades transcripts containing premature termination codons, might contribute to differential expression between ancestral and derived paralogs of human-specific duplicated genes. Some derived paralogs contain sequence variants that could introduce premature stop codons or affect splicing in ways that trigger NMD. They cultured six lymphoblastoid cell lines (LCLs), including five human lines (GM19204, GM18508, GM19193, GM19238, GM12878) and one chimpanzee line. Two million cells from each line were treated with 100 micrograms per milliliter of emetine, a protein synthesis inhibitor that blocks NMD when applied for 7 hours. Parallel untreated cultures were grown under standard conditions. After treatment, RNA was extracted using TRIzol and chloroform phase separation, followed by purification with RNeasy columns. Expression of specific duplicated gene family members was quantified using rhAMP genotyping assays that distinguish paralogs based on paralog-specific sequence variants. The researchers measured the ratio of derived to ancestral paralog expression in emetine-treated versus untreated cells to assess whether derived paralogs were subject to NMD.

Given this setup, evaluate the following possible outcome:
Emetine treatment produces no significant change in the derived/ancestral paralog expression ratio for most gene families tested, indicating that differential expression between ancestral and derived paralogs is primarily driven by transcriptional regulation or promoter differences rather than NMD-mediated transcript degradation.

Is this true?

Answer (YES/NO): YES